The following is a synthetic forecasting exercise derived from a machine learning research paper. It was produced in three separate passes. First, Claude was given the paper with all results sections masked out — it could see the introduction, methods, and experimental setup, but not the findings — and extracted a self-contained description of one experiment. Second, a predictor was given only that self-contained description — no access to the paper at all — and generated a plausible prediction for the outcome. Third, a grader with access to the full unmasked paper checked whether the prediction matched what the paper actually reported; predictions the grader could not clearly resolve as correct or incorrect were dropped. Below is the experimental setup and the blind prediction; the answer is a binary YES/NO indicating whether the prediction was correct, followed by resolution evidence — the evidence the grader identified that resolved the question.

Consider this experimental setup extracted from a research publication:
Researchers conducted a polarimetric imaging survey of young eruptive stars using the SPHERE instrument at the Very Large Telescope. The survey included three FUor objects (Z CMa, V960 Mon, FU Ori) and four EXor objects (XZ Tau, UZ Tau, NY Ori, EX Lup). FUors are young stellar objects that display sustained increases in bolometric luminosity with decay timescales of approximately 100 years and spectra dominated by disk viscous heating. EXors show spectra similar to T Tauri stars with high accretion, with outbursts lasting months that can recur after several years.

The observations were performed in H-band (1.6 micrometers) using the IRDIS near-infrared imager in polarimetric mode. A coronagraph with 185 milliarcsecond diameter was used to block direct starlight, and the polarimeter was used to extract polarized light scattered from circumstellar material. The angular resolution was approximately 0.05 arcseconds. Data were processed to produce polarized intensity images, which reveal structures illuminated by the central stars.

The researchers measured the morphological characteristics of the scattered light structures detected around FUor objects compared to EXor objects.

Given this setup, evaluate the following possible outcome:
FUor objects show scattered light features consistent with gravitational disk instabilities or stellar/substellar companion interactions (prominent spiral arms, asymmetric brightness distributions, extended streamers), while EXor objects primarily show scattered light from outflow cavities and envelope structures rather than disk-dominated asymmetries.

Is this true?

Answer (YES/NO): NO